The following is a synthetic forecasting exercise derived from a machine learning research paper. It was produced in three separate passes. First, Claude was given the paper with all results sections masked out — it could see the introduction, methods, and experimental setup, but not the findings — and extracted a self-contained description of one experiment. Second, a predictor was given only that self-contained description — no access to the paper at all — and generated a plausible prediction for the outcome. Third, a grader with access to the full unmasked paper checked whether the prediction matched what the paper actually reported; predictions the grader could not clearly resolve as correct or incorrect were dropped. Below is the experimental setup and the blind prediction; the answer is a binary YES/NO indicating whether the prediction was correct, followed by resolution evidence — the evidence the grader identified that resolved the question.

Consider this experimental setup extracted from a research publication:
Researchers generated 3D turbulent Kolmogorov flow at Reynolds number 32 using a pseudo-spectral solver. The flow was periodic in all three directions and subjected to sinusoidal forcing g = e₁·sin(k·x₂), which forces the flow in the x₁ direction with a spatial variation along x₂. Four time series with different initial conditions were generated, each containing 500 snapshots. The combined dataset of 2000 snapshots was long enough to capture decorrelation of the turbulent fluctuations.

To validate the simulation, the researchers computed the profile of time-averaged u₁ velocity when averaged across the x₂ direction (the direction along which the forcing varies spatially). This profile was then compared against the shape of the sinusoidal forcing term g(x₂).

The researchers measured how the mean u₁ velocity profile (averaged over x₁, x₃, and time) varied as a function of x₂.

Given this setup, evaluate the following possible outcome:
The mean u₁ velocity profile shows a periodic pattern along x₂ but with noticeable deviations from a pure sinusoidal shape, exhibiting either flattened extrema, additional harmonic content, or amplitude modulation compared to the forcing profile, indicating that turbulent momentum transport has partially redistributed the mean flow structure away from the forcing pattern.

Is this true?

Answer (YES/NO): NO